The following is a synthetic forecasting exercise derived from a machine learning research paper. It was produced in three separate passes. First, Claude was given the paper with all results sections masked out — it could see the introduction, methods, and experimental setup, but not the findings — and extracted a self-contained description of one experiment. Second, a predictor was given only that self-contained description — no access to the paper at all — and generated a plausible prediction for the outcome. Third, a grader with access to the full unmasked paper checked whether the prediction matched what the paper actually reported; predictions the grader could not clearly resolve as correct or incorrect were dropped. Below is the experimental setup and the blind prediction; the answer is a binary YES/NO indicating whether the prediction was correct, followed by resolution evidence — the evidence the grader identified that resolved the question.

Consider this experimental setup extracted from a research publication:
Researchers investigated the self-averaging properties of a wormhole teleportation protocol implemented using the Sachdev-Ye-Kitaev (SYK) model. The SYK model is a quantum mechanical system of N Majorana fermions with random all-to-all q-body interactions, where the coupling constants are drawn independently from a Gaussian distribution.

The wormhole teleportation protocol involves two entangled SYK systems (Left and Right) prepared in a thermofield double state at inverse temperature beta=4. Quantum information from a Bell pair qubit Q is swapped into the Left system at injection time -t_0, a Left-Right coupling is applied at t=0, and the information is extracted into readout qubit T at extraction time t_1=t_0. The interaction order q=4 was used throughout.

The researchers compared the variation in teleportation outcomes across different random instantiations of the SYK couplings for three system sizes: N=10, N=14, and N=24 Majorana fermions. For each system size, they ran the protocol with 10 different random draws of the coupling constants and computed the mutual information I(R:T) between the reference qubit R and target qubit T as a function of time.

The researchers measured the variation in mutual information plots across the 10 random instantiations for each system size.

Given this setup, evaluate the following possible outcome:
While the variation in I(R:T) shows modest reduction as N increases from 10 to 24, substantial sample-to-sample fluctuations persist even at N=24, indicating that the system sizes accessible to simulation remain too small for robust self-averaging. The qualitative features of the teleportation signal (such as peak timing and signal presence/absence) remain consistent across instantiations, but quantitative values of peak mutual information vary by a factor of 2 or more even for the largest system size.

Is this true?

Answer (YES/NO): NO